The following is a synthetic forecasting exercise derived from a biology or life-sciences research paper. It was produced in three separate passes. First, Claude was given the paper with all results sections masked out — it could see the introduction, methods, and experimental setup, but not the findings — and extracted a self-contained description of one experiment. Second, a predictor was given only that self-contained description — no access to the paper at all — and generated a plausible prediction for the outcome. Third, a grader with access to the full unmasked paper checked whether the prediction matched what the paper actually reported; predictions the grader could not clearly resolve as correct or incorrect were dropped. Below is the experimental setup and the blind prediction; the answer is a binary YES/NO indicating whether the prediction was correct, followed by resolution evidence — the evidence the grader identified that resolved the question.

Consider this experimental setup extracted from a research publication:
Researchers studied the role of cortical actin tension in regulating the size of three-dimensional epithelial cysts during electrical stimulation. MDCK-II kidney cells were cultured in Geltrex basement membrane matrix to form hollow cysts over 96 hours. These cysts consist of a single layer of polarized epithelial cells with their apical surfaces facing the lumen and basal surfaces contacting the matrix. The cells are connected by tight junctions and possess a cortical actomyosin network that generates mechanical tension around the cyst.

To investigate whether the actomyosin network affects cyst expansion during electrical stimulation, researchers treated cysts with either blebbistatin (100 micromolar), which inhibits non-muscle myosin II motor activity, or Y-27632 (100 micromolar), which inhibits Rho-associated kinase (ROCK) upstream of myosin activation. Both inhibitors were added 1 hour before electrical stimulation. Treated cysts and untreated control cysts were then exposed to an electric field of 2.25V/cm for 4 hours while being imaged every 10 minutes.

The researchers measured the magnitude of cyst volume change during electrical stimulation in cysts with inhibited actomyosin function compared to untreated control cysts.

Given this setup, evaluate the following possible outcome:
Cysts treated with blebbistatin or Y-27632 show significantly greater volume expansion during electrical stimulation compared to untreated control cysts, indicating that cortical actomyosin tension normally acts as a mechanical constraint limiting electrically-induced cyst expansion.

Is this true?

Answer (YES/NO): YES